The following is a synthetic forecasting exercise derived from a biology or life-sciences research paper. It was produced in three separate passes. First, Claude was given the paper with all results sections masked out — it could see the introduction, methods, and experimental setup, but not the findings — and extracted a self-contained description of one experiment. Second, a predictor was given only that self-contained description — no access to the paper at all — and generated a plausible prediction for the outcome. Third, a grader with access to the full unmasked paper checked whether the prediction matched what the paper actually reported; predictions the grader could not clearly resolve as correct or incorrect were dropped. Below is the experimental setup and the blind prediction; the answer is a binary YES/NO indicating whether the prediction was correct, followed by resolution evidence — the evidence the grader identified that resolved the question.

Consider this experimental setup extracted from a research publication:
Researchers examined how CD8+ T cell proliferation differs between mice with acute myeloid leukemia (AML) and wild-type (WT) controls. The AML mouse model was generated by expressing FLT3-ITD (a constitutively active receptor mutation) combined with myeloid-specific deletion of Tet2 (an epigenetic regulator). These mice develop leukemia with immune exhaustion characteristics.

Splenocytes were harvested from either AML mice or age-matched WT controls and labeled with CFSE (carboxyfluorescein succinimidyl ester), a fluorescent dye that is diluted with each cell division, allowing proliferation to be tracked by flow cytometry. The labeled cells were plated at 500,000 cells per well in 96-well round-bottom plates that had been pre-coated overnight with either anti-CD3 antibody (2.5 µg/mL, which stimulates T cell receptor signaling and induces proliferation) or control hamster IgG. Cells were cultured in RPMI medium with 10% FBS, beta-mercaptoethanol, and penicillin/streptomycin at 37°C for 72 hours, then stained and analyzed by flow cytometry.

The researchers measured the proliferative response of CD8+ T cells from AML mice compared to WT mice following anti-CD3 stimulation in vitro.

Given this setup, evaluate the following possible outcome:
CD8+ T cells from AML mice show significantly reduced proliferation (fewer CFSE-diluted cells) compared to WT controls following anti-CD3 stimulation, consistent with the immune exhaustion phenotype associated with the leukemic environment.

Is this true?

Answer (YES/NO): YES